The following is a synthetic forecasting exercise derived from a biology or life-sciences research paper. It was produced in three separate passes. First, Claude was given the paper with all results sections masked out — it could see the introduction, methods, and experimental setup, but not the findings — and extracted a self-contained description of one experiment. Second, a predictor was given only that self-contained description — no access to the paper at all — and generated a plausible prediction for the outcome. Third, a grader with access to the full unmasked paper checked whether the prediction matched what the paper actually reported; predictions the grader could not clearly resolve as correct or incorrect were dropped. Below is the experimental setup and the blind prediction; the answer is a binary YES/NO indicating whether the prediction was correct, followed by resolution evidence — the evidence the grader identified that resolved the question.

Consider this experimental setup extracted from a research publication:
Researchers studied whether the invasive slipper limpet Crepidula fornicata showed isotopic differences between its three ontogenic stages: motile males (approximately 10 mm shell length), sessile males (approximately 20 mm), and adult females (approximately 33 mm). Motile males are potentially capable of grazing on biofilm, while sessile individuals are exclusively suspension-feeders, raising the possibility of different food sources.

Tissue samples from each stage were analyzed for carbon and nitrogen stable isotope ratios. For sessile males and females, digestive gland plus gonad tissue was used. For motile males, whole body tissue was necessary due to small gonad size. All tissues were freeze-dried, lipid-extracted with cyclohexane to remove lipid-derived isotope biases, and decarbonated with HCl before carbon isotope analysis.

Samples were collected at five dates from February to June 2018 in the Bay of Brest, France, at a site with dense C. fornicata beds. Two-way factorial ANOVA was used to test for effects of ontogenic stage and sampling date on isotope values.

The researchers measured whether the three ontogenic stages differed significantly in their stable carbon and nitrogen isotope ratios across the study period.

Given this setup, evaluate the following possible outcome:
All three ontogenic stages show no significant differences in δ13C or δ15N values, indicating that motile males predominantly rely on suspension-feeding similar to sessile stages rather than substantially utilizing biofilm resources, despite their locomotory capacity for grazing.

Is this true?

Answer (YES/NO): NO